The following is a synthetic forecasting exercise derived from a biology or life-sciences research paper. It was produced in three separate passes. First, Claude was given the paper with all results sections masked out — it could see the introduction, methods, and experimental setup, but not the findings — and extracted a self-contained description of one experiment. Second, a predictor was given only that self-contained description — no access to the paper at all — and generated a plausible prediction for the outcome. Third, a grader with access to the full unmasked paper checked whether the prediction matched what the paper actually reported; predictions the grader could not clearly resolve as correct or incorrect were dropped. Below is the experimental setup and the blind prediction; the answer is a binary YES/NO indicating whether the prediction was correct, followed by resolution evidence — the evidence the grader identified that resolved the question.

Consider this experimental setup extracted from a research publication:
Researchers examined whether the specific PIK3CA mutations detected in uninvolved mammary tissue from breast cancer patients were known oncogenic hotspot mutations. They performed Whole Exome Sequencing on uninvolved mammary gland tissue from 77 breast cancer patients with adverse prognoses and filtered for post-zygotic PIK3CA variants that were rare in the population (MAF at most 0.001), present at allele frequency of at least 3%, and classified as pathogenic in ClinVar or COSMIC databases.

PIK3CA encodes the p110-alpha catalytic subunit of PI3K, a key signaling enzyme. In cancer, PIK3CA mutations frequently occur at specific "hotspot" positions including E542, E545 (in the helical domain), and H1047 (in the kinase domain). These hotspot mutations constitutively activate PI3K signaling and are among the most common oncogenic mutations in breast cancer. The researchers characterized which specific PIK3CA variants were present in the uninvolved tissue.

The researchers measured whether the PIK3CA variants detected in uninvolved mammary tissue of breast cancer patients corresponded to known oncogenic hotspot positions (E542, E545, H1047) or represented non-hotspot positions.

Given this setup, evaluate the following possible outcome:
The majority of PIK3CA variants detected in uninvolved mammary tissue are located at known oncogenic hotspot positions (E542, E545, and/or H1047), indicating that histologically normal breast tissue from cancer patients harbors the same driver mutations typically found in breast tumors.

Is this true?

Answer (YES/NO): YES